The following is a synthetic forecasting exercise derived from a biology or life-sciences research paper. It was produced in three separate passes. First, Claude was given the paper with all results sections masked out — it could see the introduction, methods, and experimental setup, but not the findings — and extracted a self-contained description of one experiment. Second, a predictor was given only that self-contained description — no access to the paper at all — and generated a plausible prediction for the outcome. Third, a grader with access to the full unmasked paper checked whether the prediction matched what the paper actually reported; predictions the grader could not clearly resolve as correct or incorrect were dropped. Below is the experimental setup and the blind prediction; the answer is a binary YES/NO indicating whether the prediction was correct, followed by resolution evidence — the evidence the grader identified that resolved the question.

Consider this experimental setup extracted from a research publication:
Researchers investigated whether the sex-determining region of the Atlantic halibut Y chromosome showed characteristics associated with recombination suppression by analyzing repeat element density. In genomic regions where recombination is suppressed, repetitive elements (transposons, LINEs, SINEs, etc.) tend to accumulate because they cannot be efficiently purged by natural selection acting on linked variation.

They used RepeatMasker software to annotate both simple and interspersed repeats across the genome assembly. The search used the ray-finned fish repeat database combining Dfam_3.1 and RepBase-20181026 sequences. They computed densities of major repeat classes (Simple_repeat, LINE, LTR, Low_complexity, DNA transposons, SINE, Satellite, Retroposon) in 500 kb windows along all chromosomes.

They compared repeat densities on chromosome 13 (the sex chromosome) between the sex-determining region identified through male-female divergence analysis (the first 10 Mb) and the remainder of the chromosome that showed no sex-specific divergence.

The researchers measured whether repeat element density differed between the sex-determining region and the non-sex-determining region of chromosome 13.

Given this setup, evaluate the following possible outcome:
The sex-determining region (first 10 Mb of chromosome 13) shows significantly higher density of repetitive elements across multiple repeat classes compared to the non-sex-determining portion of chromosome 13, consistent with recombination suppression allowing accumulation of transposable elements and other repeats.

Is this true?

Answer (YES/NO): NO